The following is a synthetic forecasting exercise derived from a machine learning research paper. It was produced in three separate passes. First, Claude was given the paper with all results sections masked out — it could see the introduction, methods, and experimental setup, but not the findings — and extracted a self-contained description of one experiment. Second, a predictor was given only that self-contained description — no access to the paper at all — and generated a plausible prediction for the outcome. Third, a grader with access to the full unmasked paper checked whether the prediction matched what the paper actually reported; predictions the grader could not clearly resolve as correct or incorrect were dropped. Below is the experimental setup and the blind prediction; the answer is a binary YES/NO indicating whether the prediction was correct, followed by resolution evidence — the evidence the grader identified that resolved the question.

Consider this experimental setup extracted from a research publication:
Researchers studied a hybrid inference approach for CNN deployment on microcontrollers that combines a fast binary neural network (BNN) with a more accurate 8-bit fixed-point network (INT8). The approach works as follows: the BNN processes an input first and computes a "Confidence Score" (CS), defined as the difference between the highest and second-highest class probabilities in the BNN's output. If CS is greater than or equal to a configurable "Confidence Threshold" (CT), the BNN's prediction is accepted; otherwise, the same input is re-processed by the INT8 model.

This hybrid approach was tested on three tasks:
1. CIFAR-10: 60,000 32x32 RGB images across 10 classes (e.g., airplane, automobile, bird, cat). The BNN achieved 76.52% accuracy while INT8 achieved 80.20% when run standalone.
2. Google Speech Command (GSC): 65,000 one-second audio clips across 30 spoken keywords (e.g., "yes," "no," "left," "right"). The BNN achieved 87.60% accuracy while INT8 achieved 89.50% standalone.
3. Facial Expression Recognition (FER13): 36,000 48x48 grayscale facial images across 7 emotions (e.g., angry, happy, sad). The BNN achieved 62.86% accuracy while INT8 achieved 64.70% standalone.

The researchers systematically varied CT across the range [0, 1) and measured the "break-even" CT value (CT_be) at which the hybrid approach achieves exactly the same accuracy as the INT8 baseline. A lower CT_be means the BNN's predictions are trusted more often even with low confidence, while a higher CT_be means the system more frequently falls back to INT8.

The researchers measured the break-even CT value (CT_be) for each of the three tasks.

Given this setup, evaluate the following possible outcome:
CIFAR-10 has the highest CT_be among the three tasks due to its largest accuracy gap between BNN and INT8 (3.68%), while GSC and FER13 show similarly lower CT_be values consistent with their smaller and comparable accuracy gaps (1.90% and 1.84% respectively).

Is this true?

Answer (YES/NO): YES